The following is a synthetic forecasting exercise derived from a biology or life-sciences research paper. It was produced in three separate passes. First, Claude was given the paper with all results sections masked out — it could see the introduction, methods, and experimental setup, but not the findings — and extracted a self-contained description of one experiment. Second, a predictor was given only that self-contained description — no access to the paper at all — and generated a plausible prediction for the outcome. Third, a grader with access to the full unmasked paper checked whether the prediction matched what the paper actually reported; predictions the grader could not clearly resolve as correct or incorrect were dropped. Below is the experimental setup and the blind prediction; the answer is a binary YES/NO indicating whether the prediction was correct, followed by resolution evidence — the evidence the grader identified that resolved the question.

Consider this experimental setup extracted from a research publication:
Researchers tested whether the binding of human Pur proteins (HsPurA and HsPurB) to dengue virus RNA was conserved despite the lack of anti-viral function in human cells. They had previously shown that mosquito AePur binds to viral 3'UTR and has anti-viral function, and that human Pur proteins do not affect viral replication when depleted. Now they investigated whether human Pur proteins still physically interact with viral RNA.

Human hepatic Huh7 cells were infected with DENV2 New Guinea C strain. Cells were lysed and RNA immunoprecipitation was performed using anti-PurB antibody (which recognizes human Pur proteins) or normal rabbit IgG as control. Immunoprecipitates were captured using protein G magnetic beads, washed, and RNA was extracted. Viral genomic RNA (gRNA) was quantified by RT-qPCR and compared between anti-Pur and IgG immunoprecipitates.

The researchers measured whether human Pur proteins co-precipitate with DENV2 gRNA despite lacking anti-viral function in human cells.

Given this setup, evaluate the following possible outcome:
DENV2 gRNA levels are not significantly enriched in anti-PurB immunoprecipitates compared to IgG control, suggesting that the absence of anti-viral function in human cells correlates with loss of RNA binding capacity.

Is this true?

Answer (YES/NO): NO